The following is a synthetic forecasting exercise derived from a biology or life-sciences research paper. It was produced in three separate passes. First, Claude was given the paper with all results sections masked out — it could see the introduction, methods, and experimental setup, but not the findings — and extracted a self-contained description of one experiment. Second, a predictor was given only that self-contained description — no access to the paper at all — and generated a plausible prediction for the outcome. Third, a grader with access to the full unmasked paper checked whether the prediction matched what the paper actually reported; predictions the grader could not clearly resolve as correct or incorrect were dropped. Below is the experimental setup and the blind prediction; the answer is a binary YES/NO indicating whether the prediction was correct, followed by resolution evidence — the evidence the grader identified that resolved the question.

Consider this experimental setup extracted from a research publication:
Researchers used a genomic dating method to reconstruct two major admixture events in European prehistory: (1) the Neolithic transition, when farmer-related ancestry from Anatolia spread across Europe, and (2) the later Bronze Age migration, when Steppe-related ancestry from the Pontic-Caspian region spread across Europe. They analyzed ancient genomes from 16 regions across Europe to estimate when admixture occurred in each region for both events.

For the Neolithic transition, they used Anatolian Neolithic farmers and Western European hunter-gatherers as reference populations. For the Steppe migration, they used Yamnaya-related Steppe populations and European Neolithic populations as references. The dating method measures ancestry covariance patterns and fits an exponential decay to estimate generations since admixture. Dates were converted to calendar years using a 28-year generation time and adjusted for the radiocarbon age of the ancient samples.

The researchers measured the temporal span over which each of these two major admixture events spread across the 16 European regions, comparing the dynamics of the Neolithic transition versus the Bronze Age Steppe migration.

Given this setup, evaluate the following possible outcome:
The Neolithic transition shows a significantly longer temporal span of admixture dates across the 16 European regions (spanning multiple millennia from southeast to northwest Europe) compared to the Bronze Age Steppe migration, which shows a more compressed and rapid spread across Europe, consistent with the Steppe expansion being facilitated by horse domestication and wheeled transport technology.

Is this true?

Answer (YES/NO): YES